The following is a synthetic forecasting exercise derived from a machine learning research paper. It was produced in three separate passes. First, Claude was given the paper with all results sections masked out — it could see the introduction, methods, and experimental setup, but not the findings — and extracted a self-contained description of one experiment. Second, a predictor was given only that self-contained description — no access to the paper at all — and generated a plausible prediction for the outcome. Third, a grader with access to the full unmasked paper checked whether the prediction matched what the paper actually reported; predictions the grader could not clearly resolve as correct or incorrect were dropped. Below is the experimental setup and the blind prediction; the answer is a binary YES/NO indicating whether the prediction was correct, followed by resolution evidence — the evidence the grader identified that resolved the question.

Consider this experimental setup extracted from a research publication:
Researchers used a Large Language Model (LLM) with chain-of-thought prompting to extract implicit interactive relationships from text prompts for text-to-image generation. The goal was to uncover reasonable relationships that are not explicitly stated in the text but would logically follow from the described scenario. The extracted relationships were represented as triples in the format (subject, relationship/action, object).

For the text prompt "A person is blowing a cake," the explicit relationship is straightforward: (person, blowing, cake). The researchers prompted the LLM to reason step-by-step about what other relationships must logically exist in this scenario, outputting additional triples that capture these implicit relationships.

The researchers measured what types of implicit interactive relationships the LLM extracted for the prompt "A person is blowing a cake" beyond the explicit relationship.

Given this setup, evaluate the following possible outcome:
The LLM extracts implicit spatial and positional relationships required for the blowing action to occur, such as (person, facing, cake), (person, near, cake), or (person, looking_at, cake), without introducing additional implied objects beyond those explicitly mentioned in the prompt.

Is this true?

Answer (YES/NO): NO